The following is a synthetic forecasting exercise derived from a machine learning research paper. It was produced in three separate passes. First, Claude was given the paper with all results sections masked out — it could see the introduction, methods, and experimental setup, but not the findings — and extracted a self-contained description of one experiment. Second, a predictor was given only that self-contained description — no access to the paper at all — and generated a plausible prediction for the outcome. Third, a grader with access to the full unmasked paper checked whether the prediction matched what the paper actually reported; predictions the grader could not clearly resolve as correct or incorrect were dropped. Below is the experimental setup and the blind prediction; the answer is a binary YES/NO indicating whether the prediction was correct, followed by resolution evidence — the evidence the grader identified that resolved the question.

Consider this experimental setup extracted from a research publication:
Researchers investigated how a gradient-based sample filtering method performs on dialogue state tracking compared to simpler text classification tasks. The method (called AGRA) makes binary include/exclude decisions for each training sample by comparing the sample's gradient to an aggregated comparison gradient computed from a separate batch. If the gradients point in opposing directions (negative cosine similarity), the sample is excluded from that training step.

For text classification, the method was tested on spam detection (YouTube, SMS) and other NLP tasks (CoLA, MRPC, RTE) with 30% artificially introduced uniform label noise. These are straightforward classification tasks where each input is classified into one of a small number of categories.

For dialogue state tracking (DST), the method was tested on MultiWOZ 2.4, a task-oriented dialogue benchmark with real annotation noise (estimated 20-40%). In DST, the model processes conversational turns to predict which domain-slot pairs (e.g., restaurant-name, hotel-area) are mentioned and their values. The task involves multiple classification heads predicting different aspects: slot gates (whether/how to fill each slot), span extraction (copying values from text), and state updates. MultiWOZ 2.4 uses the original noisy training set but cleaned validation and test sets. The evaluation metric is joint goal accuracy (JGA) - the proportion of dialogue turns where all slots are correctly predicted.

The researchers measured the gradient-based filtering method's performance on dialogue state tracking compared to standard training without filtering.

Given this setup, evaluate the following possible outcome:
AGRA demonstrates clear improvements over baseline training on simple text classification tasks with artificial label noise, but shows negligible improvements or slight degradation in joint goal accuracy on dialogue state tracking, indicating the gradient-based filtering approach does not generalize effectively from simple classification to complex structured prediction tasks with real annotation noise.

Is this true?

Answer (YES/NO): NO